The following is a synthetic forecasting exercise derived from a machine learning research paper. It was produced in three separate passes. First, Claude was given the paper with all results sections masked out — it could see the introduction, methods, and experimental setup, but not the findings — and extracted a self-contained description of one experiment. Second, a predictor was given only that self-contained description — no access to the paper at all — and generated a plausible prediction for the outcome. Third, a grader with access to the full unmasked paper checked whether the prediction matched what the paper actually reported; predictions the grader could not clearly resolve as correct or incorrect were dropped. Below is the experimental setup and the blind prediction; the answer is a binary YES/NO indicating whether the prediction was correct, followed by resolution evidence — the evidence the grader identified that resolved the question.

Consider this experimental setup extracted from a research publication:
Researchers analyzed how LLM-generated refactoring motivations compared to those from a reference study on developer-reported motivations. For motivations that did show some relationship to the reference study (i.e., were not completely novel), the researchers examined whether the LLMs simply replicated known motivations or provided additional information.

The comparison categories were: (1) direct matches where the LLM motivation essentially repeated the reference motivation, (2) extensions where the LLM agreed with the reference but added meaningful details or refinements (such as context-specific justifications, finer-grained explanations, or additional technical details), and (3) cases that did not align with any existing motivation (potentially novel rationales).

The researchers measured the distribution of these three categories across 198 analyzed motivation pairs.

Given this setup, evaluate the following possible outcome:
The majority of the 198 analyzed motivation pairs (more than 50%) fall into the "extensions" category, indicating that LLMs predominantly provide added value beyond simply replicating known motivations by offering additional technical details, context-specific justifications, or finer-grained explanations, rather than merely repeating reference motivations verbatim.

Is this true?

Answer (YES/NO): NO